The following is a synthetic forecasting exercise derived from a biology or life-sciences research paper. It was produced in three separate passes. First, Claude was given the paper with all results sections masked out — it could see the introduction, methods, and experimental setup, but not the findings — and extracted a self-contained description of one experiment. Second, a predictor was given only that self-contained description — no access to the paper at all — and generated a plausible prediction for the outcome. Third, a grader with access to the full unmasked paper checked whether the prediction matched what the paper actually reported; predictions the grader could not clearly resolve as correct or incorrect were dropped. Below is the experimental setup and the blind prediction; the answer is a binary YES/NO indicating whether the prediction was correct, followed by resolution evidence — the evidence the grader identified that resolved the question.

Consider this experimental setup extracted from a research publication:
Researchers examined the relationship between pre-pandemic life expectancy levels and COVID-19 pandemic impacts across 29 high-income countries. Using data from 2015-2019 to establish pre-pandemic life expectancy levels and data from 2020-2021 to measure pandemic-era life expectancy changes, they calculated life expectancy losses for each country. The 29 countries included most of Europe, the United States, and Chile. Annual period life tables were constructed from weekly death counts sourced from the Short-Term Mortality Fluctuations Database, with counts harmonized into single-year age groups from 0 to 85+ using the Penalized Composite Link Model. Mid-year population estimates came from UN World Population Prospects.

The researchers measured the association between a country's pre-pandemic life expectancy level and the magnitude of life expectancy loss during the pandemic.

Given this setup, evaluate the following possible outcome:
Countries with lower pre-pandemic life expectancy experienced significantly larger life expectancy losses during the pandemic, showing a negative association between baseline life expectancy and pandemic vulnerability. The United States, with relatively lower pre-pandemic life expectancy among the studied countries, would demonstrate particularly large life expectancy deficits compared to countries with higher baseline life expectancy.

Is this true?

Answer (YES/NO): NO